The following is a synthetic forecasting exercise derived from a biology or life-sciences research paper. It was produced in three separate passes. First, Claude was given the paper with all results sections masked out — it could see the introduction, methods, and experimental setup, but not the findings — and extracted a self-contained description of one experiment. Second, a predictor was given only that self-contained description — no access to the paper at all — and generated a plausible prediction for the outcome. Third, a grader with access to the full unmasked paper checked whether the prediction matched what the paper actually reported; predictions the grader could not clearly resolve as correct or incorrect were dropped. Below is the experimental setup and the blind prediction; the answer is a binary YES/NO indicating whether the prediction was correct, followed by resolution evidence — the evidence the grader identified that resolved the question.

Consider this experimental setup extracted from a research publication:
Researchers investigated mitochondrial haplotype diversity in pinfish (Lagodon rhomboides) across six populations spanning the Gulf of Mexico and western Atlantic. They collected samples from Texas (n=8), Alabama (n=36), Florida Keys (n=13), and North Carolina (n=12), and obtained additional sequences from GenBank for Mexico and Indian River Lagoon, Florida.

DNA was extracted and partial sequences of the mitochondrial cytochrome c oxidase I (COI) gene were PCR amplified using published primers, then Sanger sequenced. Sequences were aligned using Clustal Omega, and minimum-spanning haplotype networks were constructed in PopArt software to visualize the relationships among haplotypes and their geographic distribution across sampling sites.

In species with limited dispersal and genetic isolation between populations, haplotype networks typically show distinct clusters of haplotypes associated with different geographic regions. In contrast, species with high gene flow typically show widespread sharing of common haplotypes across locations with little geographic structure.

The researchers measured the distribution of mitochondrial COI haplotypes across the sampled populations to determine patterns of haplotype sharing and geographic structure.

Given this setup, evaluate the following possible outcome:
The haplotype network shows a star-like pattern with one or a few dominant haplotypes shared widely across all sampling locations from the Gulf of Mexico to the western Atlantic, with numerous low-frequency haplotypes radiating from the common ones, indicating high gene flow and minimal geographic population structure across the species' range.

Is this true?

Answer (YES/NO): NO